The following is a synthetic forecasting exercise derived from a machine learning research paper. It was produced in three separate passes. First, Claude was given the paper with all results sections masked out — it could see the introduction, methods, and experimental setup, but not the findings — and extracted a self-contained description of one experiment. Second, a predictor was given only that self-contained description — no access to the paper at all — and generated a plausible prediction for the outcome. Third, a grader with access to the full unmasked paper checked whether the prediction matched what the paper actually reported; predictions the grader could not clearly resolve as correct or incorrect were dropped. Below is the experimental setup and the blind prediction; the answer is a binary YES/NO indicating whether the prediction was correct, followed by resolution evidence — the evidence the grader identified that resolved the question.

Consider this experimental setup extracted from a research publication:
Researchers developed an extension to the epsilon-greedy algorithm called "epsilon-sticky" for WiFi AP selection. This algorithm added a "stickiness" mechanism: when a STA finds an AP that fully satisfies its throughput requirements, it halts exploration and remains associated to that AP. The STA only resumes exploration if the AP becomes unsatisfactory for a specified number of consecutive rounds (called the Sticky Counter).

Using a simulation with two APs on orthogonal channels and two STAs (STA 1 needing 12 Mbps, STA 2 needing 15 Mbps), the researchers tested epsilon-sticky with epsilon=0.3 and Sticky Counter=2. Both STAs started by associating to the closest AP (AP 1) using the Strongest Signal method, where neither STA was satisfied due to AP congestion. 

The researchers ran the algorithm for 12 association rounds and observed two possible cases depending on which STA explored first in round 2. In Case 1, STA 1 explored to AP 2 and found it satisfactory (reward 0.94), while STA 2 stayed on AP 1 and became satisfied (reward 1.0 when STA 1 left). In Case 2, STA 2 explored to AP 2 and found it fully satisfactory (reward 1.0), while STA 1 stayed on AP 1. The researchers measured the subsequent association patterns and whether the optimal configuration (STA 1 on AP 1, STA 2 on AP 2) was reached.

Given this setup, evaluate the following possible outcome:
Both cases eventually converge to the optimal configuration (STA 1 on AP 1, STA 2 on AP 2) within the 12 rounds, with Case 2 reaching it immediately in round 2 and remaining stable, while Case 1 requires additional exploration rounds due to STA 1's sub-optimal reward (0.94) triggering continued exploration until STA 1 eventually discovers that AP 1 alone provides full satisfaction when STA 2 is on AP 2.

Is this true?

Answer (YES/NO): YES